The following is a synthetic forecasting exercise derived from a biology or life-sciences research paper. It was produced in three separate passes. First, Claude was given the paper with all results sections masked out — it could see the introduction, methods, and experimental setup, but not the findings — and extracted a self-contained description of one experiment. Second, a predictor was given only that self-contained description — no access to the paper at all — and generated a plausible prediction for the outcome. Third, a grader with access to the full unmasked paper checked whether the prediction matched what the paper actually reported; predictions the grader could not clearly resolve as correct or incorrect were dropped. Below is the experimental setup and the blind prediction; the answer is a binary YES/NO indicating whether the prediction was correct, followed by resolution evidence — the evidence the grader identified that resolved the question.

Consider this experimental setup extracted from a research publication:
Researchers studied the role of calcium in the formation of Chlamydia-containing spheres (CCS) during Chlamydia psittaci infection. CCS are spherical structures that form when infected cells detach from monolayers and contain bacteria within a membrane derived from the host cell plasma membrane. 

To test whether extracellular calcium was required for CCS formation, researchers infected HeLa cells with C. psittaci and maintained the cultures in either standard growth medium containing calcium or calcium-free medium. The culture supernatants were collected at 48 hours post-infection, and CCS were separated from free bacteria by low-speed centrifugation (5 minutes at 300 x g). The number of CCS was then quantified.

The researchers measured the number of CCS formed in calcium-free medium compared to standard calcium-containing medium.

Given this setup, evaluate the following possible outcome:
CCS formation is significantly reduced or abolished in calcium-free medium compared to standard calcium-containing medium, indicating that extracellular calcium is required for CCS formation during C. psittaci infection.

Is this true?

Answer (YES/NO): YES